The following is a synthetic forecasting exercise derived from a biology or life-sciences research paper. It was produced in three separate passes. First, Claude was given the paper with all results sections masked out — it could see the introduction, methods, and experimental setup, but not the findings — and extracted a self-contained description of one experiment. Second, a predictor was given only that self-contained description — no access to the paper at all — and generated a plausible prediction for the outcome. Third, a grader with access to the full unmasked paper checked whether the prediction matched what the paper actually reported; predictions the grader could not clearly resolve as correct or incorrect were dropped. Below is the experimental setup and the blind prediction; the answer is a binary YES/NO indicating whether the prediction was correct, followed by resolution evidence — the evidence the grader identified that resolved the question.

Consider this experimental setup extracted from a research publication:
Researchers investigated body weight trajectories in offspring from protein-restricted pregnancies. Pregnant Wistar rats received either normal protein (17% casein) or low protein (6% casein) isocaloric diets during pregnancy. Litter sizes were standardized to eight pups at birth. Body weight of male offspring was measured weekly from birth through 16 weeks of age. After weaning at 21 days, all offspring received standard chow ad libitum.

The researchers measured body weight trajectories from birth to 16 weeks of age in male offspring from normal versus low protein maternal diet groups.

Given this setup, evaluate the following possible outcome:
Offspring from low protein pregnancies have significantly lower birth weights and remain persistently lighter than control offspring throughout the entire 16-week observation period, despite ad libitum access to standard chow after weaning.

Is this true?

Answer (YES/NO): NO